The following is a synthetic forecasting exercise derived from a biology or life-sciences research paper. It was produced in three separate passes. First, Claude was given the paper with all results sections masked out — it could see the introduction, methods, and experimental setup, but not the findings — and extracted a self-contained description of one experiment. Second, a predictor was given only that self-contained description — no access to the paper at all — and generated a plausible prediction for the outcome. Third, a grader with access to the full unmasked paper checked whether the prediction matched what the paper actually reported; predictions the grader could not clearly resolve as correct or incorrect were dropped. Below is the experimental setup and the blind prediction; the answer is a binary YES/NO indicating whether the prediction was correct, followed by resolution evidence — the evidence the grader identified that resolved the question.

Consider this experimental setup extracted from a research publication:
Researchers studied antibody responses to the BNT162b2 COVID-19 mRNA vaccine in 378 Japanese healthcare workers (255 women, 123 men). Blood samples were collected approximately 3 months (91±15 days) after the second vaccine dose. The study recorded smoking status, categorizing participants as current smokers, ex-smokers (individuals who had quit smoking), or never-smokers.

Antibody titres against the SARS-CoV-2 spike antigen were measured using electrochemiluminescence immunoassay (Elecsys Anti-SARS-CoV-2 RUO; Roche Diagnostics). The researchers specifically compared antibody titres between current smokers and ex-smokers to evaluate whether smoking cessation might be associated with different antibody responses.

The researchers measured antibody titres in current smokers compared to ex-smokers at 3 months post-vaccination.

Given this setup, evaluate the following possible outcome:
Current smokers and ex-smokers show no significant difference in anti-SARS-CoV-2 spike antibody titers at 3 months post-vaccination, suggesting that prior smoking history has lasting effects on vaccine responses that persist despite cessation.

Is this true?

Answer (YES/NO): NO